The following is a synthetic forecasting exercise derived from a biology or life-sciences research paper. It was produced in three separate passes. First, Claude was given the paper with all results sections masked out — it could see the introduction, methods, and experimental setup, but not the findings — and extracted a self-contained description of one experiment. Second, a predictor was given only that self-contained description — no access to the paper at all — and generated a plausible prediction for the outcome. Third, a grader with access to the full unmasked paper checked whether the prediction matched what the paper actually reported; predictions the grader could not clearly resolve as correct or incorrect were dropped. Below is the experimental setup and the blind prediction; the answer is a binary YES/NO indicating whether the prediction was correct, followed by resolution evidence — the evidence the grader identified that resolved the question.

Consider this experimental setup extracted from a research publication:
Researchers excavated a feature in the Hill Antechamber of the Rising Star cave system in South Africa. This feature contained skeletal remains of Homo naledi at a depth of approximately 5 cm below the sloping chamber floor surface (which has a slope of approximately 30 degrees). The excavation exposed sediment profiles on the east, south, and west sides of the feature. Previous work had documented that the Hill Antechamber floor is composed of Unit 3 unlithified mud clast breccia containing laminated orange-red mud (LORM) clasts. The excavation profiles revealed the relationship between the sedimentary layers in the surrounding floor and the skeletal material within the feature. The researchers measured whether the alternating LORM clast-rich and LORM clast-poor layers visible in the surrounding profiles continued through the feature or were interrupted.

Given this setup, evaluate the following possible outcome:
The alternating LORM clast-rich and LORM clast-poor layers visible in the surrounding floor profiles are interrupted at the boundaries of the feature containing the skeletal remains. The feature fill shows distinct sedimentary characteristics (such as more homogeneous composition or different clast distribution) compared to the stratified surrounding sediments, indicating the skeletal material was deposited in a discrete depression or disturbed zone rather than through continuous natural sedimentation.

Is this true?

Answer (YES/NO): YES